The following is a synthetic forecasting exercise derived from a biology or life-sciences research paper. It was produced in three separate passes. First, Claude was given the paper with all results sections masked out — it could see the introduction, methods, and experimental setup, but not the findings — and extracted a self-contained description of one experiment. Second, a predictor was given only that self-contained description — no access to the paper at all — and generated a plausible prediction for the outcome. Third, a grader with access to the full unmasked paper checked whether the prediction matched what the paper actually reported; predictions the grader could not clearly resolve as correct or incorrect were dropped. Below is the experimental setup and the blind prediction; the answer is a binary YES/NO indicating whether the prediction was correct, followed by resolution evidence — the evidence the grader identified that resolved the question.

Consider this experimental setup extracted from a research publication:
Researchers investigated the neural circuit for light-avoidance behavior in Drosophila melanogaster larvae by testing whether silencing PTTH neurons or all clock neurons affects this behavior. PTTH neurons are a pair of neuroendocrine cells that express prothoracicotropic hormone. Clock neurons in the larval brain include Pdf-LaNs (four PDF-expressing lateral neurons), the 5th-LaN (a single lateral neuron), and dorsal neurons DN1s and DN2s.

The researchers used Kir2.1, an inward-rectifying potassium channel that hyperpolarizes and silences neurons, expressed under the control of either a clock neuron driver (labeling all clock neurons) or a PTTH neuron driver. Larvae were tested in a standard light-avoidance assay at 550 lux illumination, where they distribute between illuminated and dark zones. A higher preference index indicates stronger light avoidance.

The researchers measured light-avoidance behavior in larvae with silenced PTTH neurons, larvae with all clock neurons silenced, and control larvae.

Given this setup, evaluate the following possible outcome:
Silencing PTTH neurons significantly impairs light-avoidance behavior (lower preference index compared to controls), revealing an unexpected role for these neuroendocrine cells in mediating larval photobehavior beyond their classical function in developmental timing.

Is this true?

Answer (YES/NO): NO